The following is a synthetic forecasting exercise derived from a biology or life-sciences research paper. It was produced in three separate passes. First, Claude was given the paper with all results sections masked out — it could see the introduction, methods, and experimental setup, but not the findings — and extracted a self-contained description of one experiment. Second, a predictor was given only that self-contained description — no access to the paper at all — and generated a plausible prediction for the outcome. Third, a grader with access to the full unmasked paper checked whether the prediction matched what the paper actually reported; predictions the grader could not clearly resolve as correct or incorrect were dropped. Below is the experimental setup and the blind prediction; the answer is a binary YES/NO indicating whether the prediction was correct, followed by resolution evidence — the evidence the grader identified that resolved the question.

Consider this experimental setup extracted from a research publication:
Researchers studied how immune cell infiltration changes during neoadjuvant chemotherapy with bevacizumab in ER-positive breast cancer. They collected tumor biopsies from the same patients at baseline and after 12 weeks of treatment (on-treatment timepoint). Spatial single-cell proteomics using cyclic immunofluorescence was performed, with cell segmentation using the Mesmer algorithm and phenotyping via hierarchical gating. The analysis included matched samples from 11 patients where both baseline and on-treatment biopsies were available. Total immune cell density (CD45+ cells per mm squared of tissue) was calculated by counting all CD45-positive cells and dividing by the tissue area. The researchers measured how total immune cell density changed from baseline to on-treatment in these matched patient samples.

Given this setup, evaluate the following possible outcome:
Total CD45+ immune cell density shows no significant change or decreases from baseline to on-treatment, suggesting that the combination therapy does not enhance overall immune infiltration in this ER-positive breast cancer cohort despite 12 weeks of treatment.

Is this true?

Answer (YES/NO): YES